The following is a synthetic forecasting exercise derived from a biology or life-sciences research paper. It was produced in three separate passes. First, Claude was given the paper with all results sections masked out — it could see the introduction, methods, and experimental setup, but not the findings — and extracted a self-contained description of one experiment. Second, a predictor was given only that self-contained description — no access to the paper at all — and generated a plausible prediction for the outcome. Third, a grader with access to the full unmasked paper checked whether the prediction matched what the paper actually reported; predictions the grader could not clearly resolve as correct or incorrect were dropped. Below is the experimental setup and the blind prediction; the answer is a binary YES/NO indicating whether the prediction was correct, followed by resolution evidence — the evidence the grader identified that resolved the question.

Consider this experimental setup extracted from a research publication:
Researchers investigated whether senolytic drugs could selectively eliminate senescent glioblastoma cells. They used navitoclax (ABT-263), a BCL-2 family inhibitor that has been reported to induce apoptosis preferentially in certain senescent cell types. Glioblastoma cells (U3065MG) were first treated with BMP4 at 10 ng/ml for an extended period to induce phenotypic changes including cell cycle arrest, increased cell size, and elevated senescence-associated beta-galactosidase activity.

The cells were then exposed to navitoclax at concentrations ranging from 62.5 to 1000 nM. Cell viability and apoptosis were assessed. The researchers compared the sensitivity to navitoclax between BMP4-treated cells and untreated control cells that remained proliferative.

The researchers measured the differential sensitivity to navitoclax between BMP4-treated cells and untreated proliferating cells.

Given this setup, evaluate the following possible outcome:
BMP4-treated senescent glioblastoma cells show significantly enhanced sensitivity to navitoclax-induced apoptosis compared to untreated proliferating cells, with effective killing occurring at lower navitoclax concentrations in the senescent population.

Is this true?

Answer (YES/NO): YES